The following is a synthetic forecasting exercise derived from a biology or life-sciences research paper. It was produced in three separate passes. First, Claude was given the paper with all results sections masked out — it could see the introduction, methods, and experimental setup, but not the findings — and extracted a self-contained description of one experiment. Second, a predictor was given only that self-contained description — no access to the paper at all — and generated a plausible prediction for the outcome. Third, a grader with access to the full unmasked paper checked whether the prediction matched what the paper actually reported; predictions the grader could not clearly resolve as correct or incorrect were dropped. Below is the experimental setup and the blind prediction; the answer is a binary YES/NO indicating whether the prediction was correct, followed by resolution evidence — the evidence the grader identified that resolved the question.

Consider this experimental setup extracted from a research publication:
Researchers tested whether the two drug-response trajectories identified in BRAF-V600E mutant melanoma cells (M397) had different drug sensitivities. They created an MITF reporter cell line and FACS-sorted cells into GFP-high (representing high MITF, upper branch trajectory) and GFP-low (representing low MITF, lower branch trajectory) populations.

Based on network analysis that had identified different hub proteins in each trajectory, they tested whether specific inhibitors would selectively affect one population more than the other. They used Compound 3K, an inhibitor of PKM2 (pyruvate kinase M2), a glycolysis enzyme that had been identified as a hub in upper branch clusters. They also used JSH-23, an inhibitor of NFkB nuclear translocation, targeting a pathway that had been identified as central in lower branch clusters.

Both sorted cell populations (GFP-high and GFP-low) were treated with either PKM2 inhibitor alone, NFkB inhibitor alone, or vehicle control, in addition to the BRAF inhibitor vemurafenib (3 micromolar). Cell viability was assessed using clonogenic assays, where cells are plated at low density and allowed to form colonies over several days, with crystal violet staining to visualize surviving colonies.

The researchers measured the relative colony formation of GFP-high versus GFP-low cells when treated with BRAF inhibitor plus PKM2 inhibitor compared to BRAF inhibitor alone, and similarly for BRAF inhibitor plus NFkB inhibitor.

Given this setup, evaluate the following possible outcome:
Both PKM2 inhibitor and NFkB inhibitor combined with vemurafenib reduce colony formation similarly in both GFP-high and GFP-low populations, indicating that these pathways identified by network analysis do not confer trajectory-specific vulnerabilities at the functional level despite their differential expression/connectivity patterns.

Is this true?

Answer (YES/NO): NO